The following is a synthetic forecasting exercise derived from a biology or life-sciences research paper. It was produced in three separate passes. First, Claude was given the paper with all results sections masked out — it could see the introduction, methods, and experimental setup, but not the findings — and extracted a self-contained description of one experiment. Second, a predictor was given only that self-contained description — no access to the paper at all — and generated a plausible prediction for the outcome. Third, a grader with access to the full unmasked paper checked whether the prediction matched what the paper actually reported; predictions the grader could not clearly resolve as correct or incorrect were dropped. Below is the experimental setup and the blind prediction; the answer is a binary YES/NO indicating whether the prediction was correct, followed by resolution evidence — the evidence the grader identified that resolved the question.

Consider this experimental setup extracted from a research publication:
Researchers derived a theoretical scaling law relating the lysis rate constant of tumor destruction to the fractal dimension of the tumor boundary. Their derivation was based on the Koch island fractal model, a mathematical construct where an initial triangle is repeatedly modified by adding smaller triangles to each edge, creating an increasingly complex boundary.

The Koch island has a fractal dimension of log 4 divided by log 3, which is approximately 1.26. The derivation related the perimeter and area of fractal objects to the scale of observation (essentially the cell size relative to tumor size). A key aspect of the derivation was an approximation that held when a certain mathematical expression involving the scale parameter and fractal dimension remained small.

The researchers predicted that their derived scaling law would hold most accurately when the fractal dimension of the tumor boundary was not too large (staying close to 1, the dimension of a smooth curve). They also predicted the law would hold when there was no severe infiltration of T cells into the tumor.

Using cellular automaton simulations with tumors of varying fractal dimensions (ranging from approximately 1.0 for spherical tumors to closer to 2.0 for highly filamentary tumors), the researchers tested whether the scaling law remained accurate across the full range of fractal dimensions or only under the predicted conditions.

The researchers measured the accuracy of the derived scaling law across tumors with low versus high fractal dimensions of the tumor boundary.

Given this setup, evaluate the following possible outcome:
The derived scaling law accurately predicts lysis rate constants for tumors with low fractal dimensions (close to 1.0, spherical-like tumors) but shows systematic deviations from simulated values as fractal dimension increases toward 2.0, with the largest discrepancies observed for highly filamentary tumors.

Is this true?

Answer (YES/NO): NO